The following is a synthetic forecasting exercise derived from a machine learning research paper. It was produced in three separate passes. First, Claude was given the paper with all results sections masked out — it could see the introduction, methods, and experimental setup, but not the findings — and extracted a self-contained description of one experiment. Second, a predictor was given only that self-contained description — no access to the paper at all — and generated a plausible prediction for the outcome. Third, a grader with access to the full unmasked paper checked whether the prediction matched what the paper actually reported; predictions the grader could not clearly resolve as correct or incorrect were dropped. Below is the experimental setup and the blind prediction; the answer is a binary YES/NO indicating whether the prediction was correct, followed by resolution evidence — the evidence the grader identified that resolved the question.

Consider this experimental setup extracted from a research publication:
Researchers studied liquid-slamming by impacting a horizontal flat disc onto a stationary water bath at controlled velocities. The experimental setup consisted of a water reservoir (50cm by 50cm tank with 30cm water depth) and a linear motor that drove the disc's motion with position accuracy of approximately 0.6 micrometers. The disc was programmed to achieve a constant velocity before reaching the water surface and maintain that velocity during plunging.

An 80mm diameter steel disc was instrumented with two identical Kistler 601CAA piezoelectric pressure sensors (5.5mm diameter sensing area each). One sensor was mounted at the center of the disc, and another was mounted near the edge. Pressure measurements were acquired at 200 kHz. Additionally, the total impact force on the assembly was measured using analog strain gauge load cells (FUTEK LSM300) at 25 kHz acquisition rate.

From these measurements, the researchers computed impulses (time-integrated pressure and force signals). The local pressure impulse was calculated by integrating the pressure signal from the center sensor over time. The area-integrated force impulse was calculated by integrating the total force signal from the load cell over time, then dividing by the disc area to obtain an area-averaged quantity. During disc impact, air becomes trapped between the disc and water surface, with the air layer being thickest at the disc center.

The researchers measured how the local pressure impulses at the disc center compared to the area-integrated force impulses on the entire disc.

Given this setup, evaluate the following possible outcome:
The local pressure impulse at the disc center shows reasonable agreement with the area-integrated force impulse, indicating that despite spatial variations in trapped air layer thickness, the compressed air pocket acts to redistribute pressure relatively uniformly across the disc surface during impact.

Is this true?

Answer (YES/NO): NO